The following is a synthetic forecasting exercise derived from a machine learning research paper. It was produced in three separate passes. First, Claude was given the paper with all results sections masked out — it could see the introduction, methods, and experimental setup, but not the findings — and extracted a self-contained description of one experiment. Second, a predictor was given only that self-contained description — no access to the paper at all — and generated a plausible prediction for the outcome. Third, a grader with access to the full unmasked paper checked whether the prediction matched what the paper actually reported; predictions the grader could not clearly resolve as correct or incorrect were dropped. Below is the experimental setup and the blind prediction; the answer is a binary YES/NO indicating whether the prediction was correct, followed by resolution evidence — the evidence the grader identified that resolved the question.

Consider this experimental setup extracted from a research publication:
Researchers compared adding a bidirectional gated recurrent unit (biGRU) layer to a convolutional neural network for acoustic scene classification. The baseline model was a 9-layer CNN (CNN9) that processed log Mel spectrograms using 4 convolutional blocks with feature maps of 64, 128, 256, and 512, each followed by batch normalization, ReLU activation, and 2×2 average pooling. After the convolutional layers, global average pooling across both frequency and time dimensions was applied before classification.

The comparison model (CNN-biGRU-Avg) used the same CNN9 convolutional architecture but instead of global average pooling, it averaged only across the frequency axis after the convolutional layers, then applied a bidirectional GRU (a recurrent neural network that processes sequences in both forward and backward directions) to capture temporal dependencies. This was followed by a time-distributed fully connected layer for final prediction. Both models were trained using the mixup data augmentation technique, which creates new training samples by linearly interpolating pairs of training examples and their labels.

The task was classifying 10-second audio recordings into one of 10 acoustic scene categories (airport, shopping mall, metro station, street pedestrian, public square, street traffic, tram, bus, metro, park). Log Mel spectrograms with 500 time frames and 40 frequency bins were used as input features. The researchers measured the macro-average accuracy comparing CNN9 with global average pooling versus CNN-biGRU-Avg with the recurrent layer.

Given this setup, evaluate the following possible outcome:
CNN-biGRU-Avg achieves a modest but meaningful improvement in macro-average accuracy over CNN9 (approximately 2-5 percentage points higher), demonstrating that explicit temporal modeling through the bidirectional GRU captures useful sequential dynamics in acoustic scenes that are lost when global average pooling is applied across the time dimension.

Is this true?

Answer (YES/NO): YES